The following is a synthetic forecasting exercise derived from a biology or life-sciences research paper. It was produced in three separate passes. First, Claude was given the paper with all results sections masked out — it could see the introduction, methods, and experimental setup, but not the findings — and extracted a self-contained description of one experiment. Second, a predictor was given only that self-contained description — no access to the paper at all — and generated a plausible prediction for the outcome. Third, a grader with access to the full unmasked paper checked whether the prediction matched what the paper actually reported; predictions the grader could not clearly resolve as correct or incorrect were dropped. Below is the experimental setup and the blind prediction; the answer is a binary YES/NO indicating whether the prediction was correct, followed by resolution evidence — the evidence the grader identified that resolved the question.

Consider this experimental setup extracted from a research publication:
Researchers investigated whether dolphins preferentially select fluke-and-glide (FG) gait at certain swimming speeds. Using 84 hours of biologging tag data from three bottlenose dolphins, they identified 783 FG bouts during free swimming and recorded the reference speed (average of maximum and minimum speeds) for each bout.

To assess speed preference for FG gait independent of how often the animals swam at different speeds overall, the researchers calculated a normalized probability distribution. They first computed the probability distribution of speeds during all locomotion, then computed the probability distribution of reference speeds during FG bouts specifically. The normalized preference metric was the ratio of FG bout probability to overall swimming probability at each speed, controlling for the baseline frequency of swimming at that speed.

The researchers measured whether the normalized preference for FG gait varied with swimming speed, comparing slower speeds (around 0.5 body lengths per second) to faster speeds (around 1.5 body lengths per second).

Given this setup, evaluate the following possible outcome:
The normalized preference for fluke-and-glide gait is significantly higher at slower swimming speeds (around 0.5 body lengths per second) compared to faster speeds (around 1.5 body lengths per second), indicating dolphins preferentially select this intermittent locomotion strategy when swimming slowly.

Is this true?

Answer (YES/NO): NO